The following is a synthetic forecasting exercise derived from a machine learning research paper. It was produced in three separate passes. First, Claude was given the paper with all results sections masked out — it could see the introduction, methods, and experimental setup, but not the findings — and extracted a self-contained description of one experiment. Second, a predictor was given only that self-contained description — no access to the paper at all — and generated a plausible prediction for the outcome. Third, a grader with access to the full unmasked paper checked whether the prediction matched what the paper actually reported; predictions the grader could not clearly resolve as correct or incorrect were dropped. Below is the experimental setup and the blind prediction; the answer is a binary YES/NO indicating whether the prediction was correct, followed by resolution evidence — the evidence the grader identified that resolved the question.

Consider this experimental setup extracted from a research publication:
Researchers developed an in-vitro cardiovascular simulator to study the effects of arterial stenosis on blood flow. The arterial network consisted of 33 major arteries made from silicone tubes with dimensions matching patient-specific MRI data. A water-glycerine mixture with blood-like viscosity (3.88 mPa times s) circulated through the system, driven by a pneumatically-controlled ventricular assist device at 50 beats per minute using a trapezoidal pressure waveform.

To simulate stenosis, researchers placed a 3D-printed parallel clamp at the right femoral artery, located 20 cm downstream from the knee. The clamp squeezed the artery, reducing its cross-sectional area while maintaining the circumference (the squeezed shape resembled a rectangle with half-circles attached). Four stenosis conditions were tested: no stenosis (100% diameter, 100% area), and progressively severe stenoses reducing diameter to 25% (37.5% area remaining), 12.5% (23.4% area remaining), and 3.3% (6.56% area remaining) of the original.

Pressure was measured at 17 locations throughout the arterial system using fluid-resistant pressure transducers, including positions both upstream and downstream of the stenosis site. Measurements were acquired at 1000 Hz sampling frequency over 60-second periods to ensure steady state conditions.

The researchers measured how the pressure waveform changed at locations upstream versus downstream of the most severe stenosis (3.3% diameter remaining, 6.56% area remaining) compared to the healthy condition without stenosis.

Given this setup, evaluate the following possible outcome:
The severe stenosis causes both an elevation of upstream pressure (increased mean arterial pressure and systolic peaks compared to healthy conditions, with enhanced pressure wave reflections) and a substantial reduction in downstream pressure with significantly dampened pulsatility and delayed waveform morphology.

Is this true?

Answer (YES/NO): NO